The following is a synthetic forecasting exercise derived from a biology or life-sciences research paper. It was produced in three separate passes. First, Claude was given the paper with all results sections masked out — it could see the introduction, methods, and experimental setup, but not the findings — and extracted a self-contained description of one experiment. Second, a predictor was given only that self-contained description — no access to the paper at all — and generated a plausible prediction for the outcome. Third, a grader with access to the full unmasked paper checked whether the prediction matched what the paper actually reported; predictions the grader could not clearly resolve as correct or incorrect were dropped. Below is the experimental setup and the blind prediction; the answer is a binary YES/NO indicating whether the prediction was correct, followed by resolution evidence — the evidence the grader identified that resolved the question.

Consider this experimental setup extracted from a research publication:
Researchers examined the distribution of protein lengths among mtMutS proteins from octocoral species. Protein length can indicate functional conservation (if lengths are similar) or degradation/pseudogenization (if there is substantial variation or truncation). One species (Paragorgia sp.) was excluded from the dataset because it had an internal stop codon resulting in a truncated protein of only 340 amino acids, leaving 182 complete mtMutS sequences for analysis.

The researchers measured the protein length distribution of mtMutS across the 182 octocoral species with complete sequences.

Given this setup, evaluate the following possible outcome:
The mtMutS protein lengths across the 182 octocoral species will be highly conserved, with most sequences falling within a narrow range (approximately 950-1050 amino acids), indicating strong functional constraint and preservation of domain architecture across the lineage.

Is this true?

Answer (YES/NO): YES